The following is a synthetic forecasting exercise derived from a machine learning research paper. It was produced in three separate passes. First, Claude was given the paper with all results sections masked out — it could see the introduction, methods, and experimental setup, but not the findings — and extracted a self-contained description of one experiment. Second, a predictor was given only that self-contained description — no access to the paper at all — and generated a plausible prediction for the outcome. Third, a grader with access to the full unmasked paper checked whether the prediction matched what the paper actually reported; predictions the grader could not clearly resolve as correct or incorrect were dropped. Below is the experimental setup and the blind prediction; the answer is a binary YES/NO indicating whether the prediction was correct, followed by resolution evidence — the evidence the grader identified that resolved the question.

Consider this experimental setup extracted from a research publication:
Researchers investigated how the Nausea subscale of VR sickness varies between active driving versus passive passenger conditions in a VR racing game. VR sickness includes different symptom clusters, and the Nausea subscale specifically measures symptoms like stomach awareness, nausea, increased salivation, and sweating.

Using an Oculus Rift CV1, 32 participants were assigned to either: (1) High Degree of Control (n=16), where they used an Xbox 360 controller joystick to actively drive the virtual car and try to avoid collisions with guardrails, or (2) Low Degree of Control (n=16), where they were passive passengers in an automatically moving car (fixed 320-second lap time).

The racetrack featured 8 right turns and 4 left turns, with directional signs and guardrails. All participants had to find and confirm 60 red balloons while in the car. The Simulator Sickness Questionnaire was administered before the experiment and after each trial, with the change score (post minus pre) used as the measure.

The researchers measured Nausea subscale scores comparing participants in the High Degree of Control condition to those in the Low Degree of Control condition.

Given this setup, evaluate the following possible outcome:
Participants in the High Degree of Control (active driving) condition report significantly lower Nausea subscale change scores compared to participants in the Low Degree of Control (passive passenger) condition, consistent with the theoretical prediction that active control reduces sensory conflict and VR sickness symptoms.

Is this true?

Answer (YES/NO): NO